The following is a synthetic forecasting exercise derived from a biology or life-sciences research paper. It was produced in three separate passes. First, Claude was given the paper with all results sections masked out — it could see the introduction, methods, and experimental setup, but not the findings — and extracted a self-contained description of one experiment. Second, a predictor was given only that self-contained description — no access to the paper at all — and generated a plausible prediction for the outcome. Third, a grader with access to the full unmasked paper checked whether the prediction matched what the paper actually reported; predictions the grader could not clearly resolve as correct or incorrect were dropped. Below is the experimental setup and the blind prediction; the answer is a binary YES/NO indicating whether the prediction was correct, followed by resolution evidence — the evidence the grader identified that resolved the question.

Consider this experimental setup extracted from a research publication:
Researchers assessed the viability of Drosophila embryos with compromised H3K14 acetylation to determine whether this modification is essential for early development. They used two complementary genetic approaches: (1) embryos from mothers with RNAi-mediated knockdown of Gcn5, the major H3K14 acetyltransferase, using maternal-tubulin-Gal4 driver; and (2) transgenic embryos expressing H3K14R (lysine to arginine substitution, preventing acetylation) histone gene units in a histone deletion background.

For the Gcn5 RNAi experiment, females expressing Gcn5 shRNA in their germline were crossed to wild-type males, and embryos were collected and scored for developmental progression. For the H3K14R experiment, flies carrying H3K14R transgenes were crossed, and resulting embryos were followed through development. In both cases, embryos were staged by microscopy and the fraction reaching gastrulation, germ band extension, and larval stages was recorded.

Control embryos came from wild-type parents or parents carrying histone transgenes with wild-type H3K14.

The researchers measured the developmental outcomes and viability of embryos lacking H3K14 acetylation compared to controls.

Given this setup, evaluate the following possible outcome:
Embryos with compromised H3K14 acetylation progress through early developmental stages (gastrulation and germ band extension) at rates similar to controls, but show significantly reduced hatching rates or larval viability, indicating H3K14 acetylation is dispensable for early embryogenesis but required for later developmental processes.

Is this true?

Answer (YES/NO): NO